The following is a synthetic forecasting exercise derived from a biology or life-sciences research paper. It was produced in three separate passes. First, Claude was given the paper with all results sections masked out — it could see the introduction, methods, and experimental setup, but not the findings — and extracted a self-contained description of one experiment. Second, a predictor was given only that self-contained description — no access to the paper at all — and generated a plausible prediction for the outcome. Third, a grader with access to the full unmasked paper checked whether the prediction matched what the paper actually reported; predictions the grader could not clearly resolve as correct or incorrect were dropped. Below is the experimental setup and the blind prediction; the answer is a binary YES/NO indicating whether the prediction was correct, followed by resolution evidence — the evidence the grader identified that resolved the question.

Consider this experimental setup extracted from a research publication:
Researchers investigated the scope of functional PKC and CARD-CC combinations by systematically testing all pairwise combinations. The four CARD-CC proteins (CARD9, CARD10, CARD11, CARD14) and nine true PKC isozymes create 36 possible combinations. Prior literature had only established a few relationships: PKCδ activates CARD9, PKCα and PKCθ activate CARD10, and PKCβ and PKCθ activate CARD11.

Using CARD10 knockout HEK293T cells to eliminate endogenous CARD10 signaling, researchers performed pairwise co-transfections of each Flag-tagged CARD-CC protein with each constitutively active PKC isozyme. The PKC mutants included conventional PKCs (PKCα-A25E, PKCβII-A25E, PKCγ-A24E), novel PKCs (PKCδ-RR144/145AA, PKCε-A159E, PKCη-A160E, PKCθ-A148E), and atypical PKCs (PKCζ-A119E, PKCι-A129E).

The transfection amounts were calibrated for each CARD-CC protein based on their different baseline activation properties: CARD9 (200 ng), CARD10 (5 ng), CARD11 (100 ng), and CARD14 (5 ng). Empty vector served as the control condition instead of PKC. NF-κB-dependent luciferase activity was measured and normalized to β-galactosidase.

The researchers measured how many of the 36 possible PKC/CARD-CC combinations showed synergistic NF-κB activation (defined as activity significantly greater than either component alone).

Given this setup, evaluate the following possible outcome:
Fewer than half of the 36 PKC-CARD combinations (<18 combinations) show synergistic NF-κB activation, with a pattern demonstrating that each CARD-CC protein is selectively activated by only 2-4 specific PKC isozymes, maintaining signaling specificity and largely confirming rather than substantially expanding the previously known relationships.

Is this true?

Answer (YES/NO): NO